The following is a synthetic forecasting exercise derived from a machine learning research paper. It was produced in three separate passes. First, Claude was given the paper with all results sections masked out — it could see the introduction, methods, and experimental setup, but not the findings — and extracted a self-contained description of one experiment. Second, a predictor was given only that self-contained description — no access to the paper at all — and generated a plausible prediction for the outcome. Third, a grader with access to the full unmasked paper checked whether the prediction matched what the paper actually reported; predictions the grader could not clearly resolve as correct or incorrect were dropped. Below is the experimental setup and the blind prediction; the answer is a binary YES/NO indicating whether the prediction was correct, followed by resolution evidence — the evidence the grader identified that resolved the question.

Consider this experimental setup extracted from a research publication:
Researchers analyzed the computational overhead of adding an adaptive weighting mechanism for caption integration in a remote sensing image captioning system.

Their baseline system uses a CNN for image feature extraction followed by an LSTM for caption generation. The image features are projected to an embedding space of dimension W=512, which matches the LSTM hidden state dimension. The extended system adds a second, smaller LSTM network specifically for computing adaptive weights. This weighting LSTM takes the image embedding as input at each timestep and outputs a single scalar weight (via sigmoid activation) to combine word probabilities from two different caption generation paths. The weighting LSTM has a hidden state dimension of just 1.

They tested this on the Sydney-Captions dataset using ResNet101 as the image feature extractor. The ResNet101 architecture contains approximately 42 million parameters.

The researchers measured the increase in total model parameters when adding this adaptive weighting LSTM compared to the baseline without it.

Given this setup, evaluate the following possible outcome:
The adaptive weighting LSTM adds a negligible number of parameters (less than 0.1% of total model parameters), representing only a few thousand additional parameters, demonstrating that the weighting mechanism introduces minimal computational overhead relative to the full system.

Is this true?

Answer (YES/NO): NO